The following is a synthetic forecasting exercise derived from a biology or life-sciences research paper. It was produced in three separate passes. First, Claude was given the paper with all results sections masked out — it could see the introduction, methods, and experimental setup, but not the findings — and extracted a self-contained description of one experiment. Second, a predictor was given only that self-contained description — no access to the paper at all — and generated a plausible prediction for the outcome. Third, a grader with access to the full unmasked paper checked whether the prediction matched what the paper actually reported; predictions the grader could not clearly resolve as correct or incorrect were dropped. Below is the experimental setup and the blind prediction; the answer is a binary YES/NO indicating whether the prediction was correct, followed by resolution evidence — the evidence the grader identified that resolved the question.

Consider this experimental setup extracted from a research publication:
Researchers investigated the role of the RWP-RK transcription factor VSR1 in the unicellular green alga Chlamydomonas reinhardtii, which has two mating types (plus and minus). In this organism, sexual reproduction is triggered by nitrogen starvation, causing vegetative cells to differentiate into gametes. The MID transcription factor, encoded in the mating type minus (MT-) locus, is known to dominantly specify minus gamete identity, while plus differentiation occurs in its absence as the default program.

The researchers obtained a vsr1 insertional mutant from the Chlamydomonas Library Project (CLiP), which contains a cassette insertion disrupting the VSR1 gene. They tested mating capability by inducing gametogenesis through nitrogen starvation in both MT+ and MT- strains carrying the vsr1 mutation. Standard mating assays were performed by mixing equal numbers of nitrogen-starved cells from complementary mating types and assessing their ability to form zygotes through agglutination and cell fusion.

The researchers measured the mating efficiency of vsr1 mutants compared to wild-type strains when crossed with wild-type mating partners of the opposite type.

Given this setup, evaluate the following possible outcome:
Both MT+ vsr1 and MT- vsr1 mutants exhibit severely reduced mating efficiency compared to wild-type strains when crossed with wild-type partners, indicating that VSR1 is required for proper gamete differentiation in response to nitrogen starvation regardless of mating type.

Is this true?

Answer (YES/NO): YES